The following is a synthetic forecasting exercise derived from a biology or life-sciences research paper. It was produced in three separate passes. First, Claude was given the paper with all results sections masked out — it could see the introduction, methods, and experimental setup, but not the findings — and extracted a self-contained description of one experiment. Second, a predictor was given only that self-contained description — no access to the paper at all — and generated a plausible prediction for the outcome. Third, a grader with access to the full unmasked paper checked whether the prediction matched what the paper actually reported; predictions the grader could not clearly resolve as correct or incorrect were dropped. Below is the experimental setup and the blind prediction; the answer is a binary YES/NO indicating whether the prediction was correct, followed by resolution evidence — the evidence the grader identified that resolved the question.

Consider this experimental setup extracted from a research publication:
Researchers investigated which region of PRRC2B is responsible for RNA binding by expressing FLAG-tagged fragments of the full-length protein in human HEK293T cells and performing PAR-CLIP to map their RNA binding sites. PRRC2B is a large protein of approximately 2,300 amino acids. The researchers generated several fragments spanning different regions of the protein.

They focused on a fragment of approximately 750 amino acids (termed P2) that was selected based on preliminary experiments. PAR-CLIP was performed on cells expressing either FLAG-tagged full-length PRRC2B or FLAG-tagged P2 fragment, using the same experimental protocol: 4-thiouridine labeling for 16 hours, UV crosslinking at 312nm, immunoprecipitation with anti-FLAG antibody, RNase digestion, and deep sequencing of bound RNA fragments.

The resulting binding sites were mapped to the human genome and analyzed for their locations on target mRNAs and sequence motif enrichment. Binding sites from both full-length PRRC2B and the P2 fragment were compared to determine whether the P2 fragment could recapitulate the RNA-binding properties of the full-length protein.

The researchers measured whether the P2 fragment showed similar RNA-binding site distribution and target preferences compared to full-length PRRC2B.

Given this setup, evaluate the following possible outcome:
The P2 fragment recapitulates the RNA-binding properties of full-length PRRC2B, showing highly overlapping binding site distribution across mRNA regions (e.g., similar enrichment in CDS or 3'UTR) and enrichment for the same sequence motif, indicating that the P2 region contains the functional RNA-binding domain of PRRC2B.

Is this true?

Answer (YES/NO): YES